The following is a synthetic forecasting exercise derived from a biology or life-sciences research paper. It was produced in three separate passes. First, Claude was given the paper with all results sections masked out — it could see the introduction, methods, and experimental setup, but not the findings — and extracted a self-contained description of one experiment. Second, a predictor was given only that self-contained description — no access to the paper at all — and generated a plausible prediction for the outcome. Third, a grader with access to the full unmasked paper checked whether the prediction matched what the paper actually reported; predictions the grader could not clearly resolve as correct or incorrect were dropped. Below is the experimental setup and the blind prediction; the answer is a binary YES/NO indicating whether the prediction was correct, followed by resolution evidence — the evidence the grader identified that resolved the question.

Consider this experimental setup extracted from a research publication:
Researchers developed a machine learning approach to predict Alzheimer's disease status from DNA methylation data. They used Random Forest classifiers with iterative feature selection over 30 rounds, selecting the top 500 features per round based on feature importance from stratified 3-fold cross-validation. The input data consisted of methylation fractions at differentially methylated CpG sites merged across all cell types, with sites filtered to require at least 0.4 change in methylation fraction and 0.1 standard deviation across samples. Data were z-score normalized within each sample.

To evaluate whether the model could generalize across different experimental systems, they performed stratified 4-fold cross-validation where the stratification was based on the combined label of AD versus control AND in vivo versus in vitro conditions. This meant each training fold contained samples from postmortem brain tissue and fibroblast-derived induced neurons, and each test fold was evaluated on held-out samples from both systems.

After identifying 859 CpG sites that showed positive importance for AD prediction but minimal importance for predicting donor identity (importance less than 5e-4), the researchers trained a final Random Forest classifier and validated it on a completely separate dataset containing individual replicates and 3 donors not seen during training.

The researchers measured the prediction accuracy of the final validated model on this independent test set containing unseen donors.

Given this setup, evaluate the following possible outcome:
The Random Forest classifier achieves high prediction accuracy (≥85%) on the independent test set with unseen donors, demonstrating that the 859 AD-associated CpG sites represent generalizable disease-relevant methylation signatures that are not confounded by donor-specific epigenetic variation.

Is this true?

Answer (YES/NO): YES